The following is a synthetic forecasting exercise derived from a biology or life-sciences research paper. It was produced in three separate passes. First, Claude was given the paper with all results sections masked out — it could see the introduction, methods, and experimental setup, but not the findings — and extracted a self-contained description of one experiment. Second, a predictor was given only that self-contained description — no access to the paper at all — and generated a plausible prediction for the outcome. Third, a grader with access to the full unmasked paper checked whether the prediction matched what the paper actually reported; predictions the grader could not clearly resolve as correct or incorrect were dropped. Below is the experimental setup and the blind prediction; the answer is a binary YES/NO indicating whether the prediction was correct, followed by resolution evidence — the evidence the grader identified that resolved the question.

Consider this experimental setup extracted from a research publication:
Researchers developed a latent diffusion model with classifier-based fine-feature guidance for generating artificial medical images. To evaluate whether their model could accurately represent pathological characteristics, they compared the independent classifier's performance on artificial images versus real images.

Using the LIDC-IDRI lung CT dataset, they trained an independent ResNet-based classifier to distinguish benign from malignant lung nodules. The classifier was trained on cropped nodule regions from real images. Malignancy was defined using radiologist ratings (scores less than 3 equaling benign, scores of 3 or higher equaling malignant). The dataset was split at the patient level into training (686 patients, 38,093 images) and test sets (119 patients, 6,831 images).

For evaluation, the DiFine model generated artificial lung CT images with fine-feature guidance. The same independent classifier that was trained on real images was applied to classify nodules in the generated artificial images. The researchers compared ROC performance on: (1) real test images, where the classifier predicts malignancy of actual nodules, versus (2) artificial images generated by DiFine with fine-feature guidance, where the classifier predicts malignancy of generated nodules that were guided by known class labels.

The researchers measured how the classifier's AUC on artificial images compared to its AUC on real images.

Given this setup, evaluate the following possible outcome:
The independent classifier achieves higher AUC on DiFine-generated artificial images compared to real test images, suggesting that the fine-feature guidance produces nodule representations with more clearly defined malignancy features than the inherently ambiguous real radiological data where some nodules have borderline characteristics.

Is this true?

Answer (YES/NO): YES